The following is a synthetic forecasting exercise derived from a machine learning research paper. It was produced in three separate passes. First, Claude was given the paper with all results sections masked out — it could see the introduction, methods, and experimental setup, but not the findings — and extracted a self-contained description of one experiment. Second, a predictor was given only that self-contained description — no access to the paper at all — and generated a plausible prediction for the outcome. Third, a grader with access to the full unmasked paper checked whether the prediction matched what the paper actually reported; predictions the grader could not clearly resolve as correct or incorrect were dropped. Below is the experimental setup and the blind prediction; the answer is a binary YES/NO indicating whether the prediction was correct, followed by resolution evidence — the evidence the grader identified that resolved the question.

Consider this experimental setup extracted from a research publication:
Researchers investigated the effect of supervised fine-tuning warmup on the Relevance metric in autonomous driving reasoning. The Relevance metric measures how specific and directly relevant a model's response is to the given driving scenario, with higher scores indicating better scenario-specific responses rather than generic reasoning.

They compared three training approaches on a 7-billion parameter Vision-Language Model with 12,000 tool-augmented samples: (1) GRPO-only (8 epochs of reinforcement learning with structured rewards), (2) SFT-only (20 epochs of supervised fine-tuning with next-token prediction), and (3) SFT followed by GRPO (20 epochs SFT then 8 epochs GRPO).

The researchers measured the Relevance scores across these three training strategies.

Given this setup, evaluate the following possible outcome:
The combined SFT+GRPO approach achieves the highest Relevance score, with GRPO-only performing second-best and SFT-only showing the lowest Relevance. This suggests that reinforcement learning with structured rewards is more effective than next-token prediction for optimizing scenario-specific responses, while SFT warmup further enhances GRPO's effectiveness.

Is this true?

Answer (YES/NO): NO